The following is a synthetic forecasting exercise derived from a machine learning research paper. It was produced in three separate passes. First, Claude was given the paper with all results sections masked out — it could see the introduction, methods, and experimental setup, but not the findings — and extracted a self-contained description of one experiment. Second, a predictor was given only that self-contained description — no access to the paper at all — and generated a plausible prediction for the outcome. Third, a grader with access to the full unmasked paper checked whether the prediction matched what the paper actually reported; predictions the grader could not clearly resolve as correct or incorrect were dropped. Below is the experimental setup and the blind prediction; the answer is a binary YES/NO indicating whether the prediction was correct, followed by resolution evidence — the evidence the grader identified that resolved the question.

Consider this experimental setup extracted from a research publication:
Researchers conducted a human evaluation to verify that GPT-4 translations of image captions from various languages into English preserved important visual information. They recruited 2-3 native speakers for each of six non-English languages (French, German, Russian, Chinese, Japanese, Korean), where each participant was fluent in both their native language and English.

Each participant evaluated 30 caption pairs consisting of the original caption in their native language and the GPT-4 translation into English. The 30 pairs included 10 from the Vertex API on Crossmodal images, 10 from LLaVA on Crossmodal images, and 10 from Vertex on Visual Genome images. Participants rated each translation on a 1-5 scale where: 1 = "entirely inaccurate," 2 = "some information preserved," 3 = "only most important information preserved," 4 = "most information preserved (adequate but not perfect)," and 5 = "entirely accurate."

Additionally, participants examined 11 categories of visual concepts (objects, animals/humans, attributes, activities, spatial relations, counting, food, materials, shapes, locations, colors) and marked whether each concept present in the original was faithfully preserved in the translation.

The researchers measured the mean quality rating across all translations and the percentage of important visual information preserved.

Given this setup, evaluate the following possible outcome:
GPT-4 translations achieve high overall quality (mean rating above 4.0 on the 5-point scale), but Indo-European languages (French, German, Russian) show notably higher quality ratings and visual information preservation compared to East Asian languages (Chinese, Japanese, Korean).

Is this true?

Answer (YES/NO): YES